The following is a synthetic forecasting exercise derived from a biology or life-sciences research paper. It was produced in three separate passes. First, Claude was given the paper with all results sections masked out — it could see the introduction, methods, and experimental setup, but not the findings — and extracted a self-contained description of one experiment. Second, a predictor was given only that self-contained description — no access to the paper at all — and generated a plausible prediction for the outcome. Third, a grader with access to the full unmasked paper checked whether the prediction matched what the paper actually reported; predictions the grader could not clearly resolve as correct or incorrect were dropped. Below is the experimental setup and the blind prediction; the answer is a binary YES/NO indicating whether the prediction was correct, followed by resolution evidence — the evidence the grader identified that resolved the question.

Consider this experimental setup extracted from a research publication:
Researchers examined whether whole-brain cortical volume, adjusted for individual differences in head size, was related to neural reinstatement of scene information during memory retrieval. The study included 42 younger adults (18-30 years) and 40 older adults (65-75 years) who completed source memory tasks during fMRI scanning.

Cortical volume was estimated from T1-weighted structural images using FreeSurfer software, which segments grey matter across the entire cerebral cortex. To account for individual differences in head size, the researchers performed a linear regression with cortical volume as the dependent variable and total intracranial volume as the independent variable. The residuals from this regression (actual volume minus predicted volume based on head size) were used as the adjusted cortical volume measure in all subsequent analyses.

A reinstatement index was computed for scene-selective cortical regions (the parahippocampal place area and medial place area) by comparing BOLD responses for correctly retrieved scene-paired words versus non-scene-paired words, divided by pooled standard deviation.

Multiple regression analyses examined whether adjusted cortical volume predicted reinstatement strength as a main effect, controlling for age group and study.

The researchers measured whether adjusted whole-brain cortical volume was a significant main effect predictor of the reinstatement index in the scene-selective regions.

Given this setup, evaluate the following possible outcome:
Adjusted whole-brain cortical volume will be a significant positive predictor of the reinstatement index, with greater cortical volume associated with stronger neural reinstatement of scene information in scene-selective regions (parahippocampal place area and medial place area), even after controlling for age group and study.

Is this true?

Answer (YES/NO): YES